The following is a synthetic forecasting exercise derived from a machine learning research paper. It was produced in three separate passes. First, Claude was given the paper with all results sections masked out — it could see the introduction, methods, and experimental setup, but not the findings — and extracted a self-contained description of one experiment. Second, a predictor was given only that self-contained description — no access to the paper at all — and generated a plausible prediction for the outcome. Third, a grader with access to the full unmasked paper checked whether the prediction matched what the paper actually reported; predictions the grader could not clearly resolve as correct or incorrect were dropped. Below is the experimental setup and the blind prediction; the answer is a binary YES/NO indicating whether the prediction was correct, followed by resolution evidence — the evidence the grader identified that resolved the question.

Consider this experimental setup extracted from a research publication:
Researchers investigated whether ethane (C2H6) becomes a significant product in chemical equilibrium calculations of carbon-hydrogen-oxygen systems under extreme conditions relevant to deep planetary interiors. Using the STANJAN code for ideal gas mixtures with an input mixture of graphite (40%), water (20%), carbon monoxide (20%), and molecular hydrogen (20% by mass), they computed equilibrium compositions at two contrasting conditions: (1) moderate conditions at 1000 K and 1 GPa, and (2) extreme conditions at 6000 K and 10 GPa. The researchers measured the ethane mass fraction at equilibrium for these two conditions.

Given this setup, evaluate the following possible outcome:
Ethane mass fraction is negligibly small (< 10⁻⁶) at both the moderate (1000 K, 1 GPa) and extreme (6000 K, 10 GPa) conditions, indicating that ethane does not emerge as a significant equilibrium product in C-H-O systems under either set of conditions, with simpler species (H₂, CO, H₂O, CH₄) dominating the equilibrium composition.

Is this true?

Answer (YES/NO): NO